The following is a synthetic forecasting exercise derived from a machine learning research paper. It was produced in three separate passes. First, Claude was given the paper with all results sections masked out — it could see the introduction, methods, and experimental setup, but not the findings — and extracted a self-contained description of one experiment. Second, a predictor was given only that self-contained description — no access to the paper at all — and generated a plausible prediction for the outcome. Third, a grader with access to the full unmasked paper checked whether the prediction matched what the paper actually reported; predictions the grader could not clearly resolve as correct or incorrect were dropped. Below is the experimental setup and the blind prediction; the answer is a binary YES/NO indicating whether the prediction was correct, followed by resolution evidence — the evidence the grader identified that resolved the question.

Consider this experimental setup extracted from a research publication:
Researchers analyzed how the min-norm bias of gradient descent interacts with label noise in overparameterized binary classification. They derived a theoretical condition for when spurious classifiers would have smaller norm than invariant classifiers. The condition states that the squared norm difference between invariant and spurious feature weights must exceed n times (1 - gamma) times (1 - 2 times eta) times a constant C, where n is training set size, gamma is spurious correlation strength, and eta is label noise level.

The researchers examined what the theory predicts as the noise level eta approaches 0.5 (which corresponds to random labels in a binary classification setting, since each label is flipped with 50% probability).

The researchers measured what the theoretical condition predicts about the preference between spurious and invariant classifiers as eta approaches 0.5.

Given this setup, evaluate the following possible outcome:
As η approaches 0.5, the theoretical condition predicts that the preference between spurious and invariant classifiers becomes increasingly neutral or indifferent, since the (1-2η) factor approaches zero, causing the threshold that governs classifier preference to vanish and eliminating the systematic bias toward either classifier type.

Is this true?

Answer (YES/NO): NO